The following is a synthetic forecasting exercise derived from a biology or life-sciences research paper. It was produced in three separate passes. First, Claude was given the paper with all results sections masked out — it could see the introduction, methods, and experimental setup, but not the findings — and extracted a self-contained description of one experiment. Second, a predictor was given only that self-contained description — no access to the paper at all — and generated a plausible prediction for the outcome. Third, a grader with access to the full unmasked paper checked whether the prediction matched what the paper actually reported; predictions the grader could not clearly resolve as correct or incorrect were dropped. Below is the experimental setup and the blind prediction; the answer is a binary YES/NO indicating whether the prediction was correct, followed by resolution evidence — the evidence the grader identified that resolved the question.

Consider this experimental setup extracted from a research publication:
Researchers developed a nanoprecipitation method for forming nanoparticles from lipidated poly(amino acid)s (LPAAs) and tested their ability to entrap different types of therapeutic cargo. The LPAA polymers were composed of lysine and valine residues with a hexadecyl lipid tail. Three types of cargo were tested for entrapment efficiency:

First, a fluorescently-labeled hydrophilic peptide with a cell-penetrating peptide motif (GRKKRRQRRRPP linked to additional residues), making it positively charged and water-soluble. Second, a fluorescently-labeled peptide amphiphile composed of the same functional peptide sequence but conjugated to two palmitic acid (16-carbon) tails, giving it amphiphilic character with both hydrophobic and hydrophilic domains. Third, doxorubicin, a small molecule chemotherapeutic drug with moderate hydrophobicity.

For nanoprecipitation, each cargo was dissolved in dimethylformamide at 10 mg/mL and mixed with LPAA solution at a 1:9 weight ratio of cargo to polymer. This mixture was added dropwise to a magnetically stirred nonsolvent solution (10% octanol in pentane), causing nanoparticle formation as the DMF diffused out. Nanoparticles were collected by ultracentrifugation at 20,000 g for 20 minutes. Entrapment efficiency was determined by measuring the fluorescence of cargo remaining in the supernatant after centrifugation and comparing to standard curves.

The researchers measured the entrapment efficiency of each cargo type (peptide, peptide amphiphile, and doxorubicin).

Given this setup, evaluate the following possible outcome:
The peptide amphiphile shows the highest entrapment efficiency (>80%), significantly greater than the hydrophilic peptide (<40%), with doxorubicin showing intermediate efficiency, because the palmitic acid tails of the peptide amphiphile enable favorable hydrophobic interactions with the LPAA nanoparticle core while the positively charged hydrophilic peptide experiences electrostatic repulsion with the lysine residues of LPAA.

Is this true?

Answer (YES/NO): NO